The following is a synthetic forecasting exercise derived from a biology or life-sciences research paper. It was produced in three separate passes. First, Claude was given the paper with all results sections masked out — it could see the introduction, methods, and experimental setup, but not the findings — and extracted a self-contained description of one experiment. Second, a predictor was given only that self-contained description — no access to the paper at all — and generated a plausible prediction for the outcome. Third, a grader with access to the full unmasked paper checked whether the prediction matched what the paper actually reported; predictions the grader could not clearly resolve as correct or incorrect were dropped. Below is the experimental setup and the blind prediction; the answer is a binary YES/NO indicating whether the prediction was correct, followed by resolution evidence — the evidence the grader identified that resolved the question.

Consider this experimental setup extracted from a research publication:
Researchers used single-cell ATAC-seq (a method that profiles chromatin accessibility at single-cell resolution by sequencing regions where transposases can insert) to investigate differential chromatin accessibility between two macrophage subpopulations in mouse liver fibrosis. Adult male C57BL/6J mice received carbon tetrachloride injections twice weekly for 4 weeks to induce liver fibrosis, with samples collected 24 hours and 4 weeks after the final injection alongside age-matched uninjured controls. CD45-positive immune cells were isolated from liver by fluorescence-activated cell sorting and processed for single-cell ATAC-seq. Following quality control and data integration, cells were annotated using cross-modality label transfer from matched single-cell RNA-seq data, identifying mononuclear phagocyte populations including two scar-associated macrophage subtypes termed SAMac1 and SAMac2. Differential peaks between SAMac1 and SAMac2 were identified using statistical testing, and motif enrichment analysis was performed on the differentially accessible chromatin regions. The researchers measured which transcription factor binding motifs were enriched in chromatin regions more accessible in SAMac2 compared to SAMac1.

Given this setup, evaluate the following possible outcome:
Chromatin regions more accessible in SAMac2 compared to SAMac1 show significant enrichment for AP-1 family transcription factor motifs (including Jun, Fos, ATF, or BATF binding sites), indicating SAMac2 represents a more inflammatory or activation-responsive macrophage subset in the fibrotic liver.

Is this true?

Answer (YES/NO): YES